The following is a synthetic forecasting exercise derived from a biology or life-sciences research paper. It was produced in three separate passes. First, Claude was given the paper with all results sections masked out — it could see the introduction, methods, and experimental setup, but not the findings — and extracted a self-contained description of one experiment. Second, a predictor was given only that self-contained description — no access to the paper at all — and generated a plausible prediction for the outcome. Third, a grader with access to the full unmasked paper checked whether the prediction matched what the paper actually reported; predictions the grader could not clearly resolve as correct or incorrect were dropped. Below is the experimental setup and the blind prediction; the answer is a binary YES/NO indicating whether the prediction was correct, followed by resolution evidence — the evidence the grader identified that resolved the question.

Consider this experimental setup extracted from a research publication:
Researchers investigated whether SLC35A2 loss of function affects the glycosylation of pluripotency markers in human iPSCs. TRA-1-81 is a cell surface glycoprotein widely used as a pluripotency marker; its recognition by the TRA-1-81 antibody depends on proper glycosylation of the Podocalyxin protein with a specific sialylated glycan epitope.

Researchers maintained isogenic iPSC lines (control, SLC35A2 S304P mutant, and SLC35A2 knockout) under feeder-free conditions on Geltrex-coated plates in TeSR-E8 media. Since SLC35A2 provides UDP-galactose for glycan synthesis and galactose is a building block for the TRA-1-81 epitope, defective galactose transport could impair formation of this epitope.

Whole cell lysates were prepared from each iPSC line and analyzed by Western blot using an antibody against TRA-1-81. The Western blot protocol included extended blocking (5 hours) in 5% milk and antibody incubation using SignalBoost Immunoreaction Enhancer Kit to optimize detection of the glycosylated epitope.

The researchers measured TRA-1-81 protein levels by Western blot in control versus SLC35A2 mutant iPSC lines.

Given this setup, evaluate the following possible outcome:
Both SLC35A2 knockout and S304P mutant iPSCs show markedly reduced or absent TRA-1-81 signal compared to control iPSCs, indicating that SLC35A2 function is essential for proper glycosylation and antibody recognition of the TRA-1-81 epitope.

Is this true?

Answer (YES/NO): YES